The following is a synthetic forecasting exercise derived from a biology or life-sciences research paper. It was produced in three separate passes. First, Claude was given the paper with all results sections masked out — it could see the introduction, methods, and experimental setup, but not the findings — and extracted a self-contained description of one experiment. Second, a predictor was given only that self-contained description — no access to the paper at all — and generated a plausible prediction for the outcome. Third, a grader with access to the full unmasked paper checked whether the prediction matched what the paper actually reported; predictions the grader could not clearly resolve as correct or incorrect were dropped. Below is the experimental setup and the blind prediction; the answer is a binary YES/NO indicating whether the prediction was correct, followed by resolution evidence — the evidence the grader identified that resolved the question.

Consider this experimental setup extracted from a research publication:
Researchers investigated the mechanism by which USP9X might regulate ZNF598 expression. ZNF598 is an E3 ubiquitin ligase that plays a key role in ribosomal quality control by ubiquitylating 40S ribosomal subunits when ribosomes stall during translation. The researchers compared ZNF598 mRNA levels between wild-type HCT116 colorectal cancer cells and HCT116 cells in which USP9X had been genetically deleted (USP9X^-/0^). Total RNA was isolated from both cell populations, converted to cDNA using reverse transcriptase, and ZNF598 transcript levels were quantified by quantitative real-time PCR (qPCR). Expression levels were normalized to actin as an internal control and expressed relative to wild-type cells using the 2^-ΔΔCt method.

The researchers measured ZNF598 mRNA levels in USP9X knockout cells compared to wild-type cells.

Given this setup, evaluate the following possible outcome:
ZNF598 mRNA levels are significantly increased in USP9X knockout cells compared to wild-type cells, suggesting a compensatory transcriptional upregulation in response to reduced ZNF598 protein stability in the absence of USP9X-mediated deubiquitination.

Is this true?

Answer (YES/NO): NO